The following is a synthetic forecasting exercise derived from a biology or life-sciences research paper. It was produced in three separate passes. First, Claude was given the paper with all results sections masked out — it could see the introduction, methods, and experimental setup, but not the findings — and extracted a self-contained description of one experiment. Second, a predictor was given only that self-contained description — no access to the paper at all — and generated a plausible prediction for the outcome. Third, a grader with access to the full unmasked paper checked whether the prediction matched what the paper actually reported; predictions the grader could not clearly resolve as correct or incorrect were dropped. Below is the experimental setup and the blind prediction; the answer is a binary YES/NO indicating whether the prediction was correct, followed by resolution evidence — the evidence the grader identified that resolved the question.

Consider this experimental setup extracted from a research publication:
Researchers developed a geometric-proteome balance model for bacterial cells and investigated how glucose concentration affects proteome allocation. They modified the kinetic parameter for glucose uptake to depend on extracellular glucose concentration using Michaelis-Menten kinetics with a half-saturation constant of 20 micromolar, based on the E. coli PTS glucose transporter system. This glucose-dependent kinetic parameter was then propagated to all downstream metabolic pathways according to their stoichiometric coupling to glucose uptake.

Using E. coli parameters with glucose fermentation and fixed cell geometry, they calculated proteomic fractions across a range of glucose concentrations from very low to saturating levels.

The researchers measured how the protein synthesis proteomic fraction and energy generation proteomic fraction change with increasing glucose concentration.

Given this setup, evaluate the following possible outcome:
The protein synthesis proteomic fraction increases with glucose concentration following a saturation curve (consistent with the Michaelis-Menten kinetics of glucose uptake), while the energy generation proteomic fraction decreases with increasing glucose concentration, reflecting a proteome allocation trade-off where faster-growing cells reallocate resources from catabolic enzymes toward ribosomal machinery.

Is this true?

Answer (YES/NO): YES